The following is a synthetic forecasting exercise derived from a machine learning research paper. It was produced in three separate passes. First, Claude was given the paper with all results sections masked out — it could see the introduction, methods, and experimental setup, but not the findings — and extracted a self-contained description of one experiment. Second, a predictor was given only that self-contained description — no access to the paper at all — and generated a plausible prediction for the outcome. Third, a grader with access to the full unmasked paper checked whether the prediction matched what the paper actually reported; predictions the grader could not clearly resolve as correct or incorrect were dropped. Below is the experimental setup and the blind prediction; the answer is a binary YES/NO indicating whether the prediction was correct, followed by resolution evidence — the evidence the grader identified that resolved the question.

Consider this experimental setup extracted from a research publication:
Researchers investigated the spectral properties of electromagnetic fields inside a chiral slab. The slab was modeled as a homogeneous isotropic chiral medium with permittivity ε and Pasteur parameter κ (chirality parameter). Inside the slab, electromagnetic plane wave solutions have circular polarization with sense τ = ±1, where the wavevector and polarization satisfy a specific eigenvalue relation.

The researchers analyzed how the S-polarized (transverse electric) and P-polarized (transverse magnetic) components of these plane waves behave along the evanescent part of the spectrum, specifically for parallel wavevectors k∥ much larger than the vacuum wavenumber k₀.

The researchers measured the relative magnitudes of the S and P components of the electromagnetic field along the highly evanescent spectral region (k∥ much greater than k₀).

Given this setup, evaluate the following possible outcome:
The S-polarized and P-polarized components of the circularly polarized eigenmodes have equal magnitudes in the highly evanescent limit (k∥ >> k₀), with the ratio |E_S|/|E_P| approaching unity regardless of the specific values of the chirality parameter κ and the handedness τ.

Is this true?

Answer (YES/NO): NO